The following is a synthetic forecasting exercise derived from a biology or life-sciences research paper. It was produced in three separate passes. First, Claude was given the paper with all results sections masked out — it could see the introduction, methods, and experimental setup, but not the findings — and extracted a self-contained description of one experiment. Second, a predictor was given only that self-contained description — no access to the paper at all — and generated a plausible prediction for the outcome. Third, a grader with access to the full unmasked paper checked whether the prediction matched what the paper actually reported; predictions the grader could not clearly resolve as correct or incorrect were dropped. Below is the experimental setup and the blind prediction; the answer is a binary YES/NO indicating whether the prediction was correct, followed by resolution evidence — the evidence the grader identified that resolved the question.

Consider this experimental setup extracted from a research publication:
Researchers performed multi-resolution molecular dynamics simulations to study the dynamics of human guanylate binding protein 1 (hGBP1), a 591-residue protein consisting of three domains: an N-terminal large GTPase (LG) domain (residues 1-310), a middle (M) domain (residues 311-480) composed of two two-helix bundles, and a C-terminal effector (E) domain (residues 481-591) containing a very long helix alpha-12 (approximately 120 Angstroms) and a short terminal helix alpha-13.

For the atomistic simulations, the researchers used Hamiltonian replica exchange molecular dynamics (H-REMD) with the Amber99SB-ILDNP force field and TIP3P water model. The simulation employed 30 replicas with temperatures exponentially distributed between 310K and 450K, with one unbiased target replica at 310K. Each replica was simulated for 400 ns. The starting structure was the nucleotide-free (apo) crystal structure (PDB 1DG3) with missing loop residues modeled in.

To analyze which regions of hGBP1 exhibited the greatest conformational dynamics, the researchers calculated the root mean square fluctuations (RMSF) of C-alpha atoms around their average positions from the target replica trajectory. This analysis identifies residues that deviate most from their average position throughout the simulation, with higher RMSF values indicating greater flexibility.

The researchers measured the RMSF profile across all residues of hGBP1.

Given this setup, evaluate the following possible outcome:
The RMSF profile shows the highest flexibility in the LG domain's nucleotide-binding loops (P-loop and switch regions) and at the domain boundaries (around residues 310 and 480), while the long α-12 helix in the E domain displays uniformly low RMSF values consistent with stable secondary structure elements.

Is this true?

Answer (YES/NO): NO